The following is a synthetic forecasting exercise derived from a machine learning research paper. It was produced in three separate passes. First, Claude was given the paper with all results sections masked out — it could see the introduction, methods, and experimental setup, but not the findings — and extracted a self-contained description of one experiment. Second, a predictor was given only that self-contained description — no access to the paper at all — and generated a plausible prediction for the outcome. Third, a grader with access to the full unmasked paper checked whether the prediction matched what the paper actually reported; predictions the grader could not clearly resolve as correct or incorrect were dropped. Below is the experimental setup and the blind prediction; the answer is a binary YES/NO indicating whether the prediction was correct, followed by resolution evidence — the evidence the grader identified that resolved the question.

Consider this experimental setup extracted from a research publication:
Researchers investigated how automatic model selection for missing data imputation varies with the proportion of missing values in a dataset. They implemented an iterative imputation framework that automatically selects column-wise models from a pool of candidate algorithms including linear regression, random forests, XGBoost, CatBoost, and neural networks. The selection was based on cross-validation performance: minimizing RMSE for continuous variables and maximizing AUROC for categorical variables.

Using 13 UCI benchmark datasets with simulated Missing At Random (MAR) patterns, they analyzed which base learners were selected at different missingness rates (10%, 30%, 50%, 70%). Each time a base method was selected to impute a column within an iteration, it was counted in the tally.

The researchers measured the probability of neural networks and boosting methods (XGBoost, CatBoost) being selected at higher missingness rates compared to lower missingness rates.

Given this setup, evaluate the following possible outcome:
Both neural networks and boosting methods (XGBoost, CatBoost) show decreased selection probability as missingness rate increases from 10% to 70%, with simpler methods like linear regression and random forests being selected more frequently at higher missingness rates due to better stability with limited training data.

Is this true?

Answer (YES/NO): YES